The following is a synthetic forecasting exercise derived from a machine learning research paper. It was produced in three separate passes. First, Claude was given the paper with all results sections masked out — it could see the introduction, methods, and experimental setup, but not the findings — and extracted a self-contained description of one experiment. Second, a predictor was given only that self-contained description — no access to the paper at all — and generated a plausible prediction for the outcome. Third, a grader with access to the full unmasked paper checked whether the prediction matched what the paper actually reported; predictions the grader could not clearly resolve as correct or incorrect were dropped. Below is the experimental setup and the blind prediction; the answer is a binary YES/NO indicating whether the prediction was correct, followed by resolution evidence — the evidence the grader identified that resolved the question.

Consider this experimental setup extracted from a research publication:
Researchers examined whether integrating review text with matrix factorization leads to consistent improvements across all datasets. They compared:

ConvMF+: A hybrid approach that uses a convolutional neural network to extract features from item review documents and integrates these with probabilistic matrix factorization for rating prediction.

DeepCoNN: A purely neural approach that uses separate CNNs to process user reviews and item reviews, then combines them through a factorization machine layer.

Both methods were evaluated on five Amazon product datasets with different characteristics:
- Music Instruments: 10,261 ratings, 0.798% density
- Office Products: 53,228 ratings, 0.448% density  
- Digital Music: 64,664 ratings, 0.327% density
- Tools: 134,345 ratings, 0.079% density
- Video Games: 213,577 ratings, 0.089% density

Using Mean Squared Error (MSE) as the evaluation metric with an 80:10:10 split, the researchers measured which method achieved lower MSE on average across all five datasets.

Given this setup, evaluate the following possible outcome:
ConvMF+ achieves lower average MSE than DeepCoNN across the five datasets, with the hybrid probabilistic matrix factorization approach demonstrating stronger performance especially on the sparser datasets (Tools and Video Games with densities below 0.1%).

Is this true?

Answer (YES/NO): NO